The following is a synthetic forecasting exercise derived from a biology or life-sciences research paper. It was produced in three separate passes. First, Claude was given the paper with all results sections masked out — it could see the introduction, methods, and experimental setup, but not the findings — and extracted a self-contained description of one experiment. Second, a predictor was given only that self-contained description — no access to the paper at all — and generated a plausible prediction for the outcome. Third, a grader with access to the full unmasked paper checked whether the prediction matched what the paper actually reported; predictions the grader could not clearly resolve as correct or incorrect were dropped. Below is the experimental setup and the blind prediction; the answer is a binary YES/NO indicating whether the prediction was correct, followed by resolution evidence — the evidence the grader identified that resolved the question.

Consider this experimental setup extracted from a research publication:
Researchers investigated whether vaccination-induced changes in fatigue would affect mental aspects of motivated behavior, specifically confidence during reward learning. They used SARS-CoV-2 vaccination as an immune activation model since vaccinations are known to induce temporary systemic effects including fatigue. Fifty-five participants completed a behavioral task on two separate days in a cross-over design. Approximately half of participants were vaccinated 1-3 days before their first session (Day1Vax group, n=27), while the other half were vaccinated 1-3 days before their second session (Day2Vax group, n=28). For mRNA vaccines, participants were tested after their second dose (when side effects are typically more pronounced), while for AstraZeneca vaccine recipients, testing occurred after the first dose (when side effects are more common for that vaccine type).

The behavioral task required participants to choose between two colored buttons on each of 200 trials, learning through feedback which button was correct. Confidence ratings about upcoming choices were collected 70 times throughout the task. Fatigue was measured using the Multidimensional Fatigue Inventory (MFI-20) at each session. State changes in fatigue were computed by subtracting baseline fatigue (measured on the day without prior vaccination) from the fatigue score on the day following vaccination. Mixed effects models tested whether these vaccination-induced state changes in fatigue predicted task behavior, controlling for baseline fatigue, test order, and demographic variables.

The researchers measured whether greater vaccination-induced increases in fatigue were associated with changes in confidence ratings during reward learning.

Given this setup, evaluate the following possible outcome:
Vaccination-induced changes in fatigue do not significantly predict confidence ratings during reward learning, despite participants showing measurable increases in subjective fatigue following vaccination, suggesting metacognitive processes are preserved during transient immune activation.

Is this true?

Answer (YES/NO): NO